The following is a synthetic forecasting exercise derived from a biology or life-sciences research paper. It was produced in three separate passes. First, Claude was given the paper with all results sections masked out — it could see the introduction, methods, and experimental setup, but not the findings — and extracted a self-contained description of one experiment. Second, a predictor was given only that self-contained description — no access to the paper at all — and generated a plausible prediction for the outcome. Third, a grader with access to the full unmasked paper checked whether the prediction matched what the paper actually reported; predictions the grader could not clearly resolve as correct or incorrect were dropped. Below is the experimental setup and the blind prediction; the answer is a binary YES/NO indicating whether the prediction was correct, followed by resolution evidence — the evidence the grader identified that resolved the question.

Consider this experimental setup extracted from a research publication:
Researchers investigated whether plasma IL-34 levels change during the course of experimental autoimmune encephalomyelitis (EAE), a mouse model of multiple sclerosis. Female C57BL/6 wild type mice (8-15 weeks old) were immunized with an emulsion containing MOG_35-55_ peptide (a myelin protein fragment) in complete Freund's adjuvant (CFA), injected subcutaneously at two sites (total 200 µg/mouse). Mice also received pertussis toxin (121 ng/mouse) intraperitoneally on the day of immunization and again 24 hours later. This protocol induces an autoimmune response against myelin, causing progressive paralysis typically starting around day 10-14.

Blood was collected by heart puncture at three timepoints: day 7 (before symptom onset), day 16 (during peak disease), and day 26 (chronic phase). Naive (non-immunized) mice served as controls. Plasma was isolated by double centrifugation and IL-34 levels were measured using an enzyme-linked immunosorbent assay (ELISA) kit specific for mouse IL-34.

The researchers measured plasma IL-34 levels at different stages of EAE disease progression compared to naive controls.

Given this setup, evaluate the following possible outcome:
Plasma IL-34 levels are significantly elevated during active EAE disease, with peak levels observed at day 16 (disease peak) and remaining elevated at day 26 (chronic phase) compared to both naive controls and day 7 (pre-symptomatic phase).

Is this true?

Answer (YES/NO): NO